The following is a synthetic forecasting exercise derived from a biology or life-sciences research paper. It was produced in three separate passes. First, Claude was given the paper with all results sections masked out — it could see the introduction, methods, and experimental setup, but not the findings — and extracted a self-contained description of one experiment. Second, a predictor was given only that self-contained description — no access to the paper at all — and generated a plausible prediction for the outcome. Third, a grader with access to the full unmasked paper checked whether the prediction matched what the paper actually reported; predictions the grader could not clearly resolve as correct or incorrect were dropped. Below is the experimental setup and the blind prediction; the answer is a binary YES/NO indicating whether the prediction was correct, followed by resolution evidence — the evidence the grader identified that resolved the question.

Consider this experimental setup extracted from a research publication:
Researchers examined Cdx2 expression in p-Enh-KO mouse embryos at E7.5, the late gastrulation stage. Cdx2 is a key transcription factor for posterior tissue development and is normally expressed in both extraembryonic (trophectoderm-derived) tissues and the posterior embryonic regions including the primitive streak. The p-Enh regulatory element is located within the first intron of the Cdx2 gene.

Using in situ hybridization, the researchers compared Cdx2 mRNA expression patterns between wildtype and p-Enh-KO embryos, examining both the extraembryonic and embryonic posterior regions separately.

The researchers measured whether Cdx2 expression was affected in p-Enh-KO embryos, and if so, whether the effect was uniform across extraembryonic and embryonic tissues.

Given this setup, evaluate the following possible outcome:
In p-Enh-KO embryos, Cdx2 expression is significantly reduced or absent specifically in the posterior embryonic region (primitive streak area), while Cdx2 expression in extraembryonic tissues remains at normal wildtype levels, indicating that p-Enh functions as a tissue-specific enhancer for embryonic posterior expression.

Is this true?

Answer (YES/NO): NO